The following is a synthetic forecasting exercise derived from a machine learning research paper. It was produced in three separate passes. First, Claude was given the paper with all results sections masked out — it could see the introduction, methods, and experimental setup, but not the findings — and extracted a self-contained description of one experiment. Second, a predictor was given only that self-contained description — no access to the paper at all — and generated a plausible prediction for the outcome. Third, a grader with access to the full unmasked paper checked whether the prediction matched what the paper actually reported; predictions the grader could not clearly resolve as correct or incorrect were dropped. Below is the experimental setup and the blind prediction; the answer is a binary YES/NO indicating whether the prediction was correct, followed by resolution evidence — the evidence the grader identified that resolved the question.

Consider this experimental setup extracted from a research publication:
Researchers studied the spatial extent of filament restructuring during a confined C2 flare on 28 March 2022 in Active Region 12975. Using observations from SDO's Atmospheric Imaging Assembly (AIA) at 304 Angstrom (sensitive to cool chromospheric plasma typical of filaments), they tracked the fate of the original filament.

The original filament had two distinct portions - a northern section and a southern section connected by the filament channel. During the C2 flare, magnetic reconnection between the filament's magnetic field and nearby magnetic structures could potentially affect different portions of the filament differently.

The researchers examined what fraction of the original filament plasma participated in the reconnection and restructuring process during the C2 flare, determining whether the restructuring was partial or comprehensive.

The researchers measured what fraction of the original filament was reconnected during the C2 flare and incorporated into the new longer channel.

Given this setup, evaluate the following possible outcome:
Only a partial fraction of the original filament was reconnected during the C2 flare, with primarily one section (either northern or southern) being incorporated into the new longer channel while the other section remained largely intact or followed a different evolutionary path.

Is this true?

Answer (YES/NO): NO